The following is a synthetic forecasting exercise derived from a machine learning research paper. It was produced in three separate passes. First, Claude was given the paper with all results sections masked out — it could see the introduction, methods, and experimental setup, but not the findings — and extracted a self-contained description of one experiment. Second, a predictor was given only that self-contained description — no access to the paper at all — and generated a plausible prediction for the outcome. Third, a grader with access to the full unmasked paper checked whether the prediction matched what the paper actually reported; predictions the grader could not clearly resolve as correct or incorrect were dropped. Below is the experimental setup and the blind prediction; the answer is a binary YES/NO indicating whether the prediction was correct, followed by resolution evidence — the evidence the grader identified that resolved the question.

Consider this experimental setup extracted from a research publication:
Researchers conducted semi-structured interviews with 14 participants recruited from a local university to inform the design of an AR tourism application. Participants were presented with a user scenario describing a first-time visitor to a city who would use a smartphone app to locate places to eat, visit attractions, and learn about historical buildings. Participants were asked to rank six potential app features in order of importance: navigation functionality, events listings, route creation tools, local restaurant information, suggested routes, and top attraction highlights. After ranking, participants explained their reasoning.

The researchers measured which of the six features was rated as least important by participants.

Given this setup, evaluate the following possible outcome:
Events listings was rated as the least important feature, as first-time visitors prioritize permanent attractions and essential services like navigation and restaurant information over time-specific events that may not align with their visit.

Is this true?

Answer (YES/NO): YES